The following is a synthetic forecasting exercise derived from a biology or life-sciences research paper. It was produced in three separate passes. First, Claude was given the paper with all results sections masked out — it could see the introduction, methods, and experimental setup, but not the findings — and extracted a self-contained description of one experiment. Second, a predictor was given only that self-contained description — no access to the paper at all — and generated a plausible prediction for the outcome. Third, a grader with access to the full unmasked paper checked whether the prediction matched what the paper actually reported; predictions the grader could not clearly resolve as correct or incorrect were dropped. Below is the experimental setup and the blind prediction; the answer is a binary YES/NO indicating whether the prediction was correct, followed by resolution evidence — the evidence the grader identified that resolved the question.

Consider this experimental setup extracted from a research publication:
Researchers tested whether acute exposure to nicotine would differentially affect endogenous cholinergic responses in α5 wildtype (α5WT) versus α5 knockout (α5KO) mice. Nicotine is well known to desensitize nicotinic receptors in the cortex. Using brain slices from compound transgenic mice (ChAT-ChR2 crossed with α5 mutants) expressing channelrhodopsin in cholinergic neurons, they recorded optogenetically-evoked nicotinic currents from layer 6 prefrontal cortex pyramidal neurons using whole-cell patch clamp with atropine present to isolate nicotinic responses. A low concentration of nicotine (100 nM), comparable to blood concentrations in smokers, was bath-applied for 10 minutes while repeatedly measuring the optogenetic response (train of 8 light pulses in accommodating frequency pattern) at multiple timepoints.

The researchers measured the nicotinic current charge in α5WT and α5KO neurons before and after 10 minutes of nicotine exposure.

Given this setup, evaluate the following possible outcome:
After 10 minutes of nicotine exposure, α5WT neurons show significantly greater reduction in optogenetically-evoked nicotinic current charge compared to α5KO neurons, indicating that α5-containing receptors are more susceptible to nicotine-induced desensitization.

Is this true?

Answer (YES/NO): NO